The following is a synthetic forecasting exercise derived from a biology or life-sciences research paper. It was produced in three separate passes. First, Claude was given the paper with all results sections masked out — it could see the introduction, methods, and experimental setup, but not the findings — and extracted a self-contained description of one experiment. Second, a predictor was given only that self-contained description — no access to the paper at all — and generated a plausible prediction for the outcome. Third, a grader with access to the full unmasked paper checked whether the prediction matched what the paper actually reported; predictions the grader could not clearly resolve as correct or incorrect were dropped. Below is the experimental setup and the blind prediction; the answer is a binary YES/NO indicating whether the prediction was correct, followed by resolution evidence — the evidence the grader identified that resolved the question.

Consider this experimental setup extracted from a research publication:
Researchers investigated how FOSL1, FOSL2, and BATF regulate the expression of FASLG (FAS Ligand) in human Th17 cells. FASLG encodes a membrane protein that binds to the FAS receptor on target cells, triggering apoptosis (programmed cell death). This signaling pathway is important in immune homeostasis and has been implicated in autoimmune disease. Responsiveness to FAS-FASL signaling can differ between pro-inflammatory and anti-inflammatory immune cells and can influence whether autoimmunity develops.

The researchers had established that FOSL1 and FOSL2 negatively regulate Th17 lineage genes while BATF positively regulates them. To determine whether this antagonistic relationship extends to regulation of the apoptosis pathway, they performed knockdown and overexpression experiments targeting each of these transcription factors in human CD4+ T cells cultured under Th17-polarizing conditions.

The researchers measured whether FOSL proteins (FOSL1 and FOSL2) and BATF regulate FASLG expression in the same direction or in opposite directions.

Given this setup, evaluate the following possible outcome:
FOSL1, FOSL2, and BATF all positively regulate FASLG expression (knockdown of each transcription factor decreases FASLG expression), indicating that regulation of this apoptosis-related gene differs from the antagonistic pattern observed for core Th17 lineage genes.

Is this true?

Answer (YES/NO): NO